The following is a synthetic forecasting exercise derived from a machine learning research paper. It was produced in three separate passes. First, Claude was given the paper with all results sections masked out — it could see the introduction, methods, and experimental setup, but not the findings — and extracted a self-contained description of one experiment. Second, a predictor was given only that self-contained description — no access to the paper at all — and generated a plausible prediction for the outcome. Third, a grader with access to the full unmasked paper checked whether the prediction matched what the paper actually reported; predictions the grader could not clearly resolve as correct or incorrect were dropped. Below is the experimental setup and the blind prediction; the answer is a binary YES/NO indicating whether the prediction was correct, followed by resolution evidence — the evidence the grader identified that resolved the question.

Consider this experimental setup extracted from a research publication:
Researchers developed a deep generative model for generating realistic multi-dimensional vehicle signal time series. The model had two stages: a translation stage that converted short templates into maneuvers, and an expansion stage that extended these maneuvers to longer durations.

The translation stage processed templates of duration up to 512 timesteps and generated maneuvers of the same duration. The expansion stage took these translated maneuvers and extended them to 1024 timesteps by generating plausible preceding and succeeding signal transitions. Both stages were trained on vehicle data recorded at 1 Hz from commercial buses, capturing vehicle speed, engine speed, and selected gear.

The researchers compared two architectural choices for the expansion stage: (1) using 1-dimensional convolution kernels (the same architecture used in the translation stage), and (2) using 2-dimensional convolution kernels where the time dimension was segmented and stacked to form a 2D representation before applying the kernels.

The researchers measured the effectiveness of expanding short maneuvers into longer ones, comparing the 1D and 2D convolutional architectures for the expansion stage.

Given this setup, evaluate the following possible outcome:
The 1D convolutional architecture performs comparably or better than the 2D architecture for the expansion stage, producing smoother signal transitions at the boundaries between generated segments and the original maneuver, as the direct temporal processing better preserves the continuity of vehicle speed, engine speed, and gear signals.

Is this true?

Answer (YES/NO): NO